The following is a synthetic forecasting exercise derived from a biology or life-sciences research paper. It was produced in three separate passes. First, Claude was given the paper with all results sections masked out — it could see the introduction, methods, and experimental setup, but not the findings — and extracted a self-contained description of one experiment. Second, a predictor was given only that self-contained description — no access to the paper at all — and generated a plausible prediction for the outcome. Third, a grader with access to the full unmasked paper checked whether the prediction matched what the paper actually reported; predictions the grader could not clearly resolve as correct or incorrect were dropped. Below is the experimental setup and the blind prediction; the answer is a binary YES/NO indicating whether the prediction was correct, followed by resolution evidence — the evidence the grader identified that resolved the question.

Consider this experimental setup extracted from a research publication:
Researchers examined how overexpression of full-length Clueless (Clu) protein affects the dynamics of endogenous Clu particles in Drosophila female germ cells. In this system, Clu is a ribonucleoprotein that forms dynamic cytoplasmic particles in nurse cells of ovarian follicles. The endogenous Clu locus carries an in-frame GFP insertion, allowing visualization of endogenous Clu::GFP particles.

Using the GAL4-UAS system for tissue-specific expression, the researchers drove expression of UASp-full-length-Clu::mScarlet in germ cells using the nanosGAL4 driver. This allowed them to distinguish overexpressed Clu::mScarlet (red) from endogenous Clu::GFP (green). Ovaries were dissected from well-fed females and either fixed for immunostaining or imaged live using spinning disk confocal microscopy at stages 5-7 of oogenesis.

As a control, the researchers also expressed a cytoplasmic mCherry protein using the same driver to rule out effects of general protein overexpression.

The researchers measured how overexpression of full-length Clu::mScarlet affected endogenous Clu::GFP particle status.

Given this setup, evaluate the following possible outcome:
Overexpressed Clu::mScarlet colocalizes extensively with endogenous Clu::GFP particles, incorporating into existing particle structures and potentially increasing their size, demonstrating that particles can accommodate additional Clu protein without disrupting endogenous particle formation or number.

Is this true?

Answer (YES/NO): YES